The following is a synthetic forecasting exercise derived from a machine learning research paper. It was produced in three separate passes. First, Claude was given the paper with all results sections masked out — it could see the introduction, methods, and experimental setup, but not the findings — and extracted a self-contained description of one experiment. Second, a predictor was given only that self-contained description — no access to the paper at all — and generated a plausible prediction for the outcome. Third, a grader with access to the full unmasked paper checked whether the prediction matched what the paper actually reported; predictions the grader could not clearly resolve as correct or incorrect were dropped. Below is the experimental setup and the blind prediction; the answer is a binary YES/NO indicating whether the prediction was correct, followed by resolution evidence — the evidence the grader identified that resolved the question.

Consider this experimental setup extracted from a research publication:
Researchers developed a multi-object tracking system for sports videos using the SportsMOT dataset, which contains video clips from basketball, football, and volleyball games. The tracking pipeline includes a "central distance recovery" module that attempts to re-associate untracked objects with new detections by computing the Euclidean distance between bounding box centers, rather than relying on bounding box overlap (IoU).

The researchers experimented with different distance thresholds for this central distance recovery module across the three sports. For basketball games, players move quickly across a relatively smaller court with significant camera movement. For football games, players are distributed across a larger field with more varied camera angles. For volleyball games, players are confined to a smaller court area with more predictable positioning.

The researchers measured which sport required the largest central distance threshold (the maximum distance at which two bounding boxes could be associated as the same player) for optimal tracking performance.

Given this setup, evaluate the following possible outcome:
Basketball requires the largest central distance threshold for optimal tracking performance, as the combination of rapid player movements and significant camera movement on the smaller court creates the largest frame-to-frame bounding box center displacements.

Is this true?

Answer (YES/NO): YES